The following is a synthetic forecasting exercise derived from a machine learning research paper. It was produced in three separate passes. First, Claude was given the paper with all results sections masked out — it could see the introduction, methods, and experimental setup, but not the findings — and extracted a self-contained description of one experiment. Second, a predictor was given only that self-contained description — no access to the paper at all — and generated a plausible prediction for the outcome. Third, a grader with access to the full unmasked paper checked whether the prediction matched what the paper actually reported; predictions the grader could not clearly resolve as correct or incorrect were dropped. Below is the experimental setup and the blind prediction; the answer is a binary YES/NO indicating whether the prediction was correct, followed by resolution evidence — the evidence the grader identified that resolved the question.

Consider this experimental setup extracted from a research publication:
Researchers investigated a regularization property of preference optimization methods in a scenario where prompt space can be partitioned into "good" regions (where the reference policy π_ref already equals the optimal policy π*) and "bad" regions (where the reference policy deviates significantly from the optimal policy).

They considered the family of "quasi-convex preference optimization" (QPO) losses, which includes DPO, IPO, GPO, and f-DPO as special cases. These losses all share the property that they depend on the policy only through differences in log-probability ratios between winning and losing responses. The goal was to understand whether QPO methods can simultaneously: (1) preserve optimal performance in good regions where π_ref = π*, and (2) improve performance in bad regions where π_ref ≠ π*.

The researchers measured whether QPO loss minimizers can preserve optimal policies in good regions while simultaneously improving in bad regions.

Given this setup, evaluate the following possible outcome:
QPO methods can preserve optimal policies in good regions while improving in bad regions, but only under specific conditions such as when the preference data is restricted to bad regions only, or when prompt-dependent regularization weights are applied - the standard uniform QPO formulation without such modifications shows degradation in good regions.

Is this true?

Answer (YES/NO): NO